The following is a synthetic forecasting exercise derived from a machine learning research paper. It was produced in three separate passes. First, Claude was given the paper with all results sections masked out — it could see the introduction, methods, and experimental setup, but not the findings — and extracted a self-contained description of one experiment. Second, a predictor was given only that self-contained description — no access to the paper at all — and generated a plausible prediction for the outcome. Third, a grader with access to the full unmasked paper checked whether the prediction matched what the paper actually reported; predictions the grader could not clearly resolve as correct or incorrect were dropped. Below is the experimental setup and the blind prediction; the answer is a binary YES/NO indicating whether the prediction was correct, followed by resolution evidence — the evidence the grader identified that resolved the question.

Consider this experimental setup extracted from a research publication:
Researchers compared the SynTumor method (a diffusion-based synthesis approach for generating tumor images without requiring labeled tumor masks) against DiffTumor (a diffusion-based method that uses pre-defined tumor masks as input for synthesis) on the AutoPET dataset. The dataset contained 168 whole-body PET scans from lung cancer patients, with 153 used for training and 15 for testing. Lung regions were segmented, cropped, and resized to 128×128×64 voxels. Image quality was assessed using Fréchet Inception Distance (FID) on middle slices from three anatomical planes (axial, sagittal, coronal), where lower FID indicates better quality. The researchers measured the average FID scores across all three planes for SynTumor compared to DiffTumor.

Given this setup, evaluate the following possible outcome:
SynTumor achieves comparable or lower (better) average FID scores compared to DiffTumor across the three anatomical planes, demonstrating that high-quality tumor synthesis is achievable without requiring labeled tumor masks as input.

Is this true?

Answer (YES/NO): NO